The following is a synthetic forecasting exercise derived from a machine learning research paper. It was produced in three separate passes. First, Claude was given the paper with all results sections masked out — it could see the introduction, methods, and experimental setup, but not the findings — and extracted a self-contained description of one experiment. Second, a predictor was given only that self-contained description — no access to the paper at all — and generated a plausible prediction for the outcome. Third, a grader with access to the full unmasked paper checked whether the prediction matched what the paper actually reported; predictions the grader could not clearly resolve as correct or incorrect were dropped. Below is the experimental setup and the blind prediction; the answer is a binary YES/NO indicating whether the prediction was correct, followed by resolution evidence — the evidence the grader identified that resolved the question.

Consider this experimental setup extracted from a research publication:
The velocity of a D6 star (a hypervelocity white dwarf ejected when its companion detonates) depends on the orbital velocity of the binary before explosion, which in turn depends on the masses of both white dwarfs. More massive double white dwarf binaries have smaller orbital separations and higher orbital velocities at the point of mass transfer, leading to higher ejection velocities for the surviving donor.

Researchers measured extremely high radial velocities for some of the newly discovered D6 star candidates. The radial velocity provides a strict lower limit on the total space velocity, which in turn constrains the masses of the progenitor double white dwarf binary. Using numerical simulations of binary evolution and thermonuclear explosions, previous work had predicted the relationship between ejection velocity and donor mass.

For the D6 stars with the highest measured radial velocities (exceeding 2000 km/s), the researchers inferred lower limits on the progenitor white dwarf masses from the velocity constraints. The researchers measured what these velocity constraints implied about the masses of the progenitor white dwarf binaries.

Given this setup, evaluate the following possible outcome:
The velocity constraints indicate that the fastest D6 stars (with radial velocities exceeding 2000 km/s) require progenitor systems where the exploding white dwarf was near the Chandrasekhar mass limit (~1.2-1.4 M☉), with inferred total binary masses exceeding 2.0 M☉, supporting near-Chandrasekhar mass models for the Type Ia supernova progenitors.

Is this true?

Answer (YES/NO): NO